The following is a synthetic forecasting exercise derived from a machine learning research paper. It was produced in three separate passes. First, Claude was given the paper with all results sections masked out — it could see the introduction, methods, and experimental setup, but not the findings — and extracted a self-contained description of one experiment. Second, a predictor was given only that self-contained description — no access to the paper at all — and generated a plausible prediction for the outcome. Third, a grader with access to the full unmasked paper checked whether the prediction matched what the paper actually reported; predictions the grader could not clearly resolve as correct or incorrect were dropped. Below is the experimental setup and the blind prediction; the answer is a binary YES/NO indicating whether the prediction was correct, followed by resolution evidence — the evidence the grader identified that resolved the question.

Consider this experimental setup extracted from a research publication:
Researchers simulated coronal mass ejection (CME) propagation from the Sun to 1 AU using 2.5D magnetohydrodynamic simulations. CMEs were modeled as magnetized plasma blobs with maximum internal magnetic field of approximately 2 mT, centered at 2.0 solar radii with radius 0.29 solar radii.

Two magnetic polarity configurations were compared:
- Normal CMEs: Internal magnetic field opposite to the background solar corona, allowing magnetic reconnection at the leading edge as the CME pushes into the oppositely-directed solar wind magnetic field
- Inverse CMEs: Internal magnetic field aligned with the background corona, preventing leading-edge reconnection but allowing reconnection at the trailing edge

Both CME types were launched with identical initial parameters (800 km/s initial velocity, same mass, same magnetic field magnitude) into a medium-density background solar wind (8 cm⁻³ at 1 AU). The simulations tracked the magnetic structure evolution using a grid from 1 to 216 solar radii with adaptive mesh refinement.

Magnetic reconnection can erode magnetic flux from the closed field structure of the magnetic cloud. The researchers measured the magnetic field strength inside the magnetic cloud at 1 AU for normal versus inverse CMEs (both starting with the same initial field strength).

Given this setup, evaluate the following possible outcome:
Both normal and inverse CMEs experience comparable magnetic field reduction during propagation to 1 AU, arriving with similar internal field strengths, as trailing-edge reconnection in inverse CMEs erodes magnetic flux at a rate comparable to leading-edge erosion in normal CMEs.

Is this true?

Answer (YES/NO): NO